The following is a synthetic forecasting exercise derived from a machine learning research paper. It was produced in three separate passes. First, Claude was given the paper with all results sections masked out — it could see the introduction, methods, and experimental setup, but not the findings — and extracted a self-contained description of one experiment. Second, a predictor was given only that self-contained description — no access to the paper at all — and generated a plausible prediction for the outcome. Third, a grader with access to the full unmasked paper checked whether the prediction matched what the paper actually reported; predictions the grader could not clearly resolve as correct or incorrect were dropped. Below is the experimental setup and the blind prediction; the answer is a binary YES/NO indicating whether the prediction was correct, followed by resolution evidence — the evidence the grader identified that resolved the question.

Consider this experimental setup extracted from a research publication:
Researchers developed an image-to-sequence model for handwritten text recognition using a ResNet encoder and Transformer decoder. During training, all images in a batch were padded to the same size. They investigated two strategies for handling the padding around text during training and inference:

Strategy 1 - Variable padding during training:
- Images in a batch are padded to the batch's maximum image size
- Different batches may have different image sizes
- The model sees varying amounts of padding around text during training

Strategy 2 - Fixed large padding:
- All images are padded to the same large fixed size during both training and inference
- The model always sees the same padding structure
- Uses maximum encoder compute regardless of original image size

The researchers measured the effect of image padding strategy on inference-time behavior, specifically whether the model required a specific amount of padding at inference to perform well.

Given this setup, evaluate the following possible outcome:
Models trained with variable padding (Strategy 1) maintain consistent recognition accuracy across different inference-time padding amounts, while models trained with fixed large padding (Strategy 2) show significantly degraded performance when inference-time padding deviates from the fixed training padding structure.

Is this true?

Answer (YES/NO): NO